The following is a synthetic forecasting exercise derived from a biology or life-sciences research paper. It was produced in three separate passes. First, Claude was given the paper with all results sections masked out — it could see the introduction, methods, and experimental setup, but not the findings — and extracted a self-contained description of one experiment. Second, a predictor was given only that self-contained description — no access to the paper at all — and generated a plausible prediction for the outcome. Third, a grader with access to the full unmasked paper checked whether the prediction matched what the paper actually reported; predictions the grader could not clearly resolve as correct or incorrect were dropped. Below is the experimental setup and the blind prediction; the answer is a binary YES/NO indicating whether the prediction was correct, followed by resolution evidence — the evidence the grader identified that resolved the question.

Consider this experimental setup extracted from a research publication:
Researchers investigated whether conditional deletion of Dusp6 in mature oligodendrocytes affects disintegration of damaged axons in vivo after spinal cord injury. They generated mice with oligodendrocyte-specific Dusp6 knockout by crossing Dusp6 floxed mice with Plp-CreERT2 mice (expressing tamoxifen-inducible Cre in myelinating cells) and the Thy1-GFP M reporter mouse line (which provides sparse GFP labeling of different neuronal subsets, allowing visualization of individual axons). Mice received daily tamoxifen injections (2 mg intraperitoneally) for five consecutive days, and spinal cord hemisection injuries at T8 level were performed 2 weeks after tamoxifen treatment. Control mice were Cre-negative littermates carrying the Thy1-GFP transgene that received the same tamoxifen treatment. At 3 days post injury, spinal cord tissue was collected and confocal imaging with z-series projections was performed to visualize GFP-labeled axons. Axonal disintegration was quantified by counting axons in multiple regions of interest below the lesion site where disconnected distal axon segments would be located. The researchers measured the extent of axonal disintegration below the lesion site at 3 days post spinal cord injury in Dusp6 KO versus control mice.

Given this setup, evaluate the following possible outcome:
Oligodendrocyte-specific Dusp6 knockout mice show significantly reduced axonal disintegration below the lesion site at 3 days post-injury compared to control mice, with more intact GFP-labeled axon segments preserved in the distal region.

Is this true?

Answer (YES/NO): NO